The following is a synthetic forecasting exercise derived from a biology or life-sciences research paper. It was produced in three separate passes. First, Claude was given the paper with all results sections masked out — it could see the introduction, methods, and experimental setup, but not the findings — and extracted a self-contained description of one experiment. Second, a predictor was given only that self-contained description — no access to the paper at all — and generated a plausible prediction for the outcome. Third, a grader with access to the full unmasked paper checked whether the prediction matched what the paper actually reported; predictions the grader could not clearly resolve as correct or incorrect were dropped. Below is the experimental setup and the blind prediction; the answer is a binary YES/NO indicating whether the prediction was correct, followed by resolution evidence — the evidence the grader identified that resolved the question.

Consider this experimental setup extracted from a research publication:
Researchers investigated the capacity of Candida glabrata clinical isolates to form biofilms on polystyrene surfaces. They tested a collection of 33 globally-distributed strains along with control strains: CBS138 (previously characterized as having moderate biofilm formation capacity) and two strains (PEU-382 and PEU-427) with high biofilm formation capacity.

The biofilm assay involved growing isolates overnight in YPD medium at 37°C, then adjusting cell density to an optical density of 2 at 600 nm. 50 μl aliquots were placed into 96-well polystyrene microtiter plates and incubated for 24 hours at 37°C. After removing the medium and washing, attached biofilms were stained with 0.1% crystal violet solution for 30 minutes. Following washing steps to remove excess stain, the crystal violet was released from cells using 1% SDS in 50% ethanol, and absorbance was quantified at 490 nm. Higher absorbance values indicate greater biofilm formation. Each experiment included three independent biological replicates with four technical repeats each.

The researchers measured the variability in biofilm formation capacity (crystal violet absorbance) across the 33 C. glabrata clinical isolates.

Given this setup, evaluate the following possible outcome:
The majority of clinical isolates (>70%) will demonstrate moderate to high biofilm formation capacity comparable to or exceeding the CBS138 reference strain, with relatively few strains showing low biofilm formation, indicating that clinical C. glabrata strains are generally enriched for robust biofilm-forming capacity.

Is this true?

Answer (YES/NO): NO